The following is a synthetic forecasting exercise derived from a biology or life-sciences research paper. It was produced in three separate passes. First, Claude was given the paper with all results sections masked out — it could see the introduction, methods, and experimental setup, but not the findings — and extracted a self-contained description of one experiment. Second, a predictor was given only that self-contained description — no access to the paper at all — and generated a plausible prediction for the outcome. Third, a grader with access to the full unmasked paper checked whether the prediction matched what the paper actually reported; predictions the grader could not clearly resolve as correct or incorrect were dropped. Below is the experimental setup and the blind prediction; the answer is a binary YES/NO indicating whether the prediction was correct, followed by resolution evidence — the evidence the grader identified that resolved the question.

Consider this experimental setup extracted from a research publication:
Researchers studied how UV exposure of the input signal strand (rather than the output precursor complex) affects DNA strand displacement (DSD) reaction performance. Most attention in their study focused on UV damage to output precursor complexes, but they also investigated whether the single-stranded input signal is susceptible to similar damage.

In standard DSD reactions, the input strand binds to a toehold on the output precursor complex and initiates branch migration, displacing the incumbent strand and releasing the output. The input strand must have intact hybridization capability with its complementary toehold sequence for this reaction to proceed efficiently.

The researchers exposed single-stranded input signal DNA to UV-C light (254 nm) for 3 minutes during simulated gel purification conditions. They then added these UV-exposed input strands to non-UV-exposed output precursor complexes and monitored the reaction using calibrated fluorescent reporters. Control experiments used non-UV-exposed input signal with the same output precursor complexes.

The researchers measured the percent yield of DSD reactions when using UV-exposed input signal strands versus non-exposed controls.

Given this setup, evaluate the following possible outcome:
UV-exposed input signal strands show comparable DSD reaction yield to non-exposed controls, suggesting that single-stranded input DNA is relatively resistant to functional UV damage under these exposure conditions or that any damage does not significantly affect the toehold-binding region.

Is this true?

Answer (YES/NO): NO